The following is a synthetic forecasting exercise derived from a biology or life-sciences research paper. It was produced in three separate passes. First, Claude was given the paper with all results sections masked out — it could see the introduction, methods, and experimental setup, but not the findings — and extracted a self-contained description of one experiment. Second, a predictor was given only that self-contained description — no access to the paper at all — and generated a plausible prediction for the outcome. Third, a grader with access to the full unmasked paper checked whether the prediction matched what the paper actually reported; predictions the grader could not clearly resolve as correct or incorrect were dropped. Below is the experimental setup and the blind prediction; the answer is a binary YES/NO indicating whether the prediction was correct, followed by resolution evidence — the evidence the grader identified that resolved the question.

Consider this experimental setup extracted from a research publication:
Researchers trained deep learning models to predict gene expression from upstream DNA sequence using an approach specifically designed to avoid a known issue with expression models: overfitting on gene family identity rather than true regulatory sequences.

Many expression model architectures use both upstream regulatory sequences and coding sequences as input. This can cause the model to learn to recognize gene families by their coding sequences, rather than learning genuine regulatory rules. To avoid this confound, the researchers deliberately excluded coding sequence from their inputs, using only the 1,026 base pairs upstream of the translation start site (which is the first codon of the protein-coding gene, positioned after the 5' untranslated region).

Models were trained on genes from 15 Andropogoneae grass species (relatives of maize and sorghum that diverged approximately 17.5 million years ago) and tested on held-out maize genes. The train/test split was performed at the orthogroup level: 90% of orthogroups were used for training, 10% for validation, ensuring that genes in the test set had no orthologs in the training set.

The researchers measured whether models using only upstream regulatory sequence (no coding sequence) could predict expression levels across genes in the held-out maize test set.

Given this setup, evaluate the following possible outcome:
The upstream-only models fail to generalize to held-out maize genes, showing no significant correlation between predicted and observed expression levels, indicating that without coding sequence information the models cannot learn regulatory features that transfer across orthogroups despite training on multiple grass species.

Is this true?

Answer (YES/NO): NO